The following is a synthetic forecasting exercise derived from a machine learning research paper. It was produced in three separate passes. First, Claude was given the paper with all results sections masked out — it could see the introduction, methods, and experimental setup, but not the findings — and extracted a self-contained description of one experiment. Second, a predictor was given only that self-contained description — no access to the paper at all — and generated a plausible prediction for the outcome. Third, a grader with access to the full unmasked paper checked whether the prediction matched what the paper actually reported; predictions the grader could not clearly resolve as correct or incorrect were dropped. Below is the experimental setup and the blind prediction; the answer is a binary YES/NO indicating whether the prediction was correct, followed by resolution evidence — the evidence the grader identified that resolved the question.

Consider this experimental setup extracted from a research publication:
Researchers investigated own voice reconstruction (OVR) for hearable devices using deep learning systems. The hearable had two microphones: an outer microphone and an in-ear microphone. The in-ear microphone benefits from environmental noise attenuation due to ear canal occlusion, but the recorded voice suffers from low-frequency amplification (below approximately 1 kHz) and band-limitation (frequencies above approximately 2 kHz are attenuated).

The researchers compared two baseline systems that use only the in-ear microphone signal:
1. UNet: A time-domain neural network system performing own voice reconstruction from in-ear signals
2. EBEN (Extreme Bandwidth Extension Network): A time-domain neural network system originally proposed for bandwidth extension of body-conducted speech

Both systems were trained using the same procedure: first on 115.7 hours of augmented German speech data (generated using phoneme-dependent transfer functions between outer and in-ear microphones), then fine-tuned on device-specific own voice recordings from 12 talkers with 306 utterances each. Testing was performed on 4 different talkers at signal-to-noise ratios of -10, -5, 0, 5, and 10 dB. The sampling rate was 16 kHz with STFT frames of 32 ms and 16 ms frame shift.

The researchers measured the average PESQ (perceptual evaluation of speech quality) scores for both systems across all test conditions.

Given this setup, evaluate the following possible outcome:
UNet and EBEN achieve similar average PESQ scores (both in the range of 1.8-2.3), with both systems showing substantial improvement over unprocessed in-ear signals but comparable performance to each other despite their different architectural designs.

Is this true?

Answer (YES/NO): NO